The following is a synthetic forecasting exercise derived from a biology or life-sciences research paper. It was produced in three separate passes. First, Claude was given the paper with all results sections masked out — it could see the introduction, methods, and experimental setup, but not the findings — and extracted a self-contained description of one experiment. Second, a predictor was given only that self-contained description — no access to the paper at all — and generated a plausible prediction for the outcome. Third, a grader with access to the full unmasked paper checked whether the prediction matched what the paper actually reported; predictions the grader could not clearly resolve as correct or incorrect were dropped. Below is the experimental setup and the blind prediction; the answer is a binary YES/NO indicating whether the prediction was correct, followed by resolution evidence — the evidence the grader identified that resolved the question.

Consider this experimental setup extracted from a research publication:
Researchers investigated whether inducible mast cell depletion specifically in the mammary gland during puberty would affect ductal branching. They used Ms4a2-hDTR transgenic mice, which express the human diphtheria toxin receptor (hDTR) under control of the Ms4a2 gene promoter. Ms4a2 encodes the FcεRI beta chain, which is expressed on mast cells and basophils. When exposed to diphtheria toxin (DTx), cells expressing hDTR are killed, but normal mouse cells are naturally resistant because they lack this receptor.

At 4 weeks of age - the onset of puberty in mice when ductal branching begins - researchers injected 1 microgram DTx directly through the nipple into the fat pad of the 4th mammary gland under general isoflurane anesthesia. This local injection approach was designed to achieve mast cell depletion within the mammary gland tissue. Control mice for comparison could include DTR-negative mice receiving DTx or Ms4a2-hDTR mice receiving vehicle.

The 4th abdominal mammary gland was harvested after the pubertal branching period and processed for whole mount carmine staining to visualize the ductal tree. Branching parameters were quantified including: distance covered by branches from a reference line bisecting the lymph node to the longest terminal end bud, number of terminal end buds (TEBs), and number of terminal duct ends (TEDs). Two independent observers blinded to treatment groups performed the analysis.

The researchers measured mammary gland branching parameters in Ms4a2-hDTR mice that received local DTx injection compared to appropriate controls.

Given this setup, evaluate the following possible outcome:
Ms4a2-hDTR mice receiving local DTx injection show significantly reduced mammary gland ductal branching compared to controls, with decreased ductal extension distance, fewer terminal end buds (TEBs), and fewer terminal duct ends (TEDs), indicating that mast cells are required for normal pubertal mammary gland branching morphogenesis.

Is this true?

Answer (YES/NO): NO